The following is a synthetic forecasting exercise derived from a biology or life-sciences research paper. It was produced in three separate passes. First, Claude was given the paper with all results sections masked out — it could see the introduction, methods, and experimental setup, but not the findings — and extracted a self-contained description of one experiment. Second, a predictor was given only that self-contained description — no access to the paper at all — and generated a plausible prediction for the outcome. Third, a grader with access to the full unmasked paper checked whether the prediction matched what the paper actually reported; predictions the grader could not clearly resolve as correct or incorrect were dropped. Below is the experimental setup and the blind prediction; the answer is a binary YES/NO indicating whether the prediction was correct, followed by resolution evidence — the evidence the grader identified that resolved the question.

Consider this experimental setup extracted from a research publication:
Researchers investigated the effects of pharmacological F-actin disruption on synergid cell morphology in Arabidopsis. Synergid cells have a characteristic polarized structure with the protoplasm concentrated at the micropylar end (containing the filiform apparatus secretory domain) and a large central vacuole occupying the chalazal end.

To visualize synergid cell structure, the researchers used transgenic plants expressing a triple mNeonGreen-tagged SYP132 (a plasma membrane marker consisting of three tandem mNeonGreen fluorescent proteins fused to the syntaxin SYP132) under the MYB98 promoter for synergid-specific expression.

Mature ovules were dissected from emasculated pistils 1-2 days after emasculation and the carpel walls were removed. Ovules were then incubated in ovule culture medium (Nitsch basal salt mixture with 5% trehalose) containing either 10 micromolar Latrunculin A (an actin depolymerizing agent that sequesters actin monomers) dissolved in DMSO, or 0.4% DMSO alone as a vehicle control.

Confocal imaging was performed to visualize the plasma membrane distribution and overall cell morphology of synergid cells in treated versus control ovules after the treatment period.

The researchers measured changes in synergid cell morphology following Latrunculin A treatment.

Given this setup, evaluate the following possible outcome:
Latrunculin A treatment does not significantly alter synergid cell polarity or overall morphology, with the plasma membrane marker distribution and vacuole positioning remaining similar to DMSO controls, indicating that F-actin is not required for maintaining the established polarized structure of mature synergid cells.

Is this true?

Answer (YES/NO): NO